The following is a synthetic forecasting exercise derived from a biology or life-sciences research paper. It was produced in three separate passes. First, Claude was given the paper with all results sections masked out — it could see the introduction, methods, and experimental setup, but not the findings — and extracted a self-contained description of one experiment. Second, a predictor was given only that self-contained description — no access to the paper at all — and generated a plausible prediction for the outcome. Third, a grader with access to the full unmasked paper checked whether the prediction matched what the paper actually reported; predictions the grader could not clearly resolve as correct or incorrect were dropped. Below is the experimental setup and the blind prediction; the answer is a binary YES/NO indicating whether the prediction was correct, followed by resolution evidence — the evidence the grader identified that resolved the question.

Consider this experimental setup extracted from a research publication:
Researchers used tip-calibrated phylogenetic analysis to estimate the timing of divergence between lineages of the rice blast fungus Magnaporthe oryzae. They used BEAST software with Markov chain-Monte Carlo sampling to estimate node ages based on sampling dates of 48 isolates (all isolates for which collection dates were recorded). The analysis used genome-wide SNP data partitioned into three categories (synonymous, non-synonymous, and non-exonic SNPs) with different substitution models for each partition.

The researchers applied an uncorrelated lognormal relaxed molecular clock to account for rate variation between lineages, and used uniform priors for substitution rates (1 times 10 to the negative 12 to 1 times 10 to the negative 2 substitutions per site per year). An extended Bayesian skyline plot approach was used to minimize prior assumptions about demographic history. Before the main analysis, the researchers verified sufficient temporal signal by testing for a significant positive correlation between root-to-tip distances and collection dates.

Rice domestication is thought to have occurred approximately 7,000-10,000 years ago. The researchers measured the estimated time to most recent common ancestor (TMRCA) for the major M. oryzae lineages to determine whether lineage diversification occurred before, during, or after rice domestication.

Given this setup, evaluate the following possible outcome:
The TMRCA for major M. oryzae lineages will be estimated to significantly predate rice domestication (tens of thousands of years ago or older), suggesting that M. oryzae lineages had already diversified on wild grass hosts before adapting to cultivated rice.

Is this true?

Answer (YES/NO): NO